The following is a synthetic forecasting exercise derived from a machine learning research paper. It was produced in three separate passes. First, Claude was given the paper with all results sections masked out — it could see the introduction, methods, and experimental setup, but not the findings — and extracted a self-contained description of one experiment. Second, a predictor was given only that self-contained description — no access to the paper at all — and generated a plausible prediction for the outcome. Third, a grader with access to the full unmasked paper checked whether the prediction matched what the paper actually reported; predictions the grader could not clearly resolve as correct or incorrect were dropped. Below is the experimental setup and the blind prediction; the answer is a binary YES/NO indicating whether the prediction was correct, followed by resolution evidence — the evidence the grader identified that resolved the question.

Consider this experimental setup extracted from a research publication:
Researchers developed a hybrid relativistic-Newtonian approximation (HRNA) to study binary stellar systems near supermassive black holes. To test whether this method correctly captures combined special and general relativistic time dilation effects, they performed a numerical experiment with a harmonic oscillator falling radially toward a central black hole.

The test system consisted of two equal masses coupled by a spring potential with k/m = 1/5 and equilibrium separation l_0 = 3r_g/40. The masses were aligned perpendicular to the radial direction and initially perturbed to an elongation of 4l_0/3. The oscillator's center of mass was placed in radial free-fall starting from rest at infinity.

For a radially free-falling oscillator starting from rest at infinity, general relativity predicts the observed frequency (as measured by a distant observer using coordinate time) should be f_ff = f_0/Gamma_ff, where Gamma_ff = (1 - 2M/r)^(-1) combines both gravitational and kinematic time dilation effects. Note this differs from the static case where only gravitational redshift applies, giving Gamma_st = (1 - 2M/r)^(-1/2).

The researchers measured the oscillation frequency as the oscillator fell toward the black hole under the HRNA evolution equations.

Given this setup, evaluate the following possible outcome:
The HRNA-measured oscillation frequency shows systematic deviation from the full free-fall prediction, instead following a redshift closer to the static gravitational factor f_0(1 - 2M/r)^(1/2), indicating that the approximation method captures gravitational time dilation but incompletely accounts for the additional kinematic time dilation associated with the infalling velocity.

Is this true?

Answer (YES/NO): NO